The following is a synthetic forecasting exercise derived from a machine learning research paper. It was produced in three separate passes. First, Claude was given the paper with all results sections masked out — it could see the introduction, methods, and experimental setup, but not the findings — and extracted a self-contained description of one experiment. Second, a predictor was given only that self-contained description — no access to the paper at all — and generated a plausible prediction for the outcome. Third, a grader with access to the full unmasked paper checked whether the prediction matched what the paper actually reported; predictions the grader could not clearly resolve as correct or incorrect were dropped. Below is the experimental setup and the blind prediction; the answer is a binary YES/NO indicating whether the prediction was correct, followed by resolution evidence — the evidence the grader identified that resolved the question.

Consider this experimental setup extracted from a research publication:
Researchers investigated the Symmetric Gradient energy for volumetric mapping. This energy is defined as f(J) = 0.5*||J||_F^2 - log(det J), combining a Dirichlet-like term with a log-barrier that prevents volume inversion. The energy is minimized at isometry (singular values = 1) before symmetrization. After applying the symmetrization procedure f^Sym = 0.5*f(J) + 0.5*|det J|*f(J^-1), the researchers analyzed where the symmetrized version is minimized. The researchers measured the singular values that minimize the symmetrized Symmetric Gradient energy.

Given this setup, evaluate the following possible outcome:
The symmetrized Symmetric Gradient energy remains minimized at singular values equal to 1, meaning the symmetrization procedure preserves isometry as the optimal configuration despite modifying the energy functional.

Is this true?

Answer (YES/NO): NO